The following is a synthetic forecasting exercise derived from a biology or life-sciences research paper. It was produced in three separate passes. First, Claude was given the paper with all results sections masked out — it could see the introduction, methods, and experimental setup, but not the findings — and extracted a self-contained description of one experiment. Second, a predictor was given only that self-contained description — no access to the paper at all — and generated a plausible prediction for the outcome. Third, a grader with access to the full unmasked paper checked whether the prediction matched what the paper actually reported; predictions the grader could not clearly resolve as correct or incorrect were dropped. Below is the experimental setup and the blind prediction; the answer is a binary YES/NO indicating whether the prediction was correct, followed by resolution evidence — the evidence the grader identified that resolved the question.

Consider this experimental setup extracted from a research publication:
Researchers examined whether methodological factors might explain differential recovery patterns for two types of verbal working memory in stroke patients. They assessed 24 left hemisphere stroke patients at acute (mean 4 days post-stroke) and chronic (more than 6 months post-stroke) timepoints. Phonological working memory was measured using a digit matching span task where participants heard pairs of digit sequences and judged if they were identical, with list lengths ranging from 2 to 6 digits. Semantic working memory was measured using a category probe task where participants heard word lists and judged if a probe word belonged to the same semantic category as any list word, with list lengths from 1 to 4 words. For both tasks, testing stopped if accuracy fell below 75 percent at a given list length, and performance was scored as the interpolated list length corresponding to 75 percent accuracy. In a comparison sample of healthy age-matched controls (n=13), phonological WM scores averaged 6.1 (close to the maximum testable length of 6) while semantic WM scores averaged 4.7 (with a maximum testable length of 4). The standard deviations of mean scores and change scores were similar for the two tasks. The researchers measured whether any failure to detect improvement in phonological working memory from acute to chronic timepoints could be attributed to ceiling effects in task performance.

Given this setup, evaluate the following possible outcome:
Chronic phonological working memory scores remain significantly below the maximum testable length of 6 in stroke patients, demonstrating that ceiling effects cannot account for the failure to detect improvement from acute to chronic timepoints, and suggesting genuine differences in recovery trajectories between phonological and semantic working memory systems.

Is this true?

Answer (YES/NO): YES